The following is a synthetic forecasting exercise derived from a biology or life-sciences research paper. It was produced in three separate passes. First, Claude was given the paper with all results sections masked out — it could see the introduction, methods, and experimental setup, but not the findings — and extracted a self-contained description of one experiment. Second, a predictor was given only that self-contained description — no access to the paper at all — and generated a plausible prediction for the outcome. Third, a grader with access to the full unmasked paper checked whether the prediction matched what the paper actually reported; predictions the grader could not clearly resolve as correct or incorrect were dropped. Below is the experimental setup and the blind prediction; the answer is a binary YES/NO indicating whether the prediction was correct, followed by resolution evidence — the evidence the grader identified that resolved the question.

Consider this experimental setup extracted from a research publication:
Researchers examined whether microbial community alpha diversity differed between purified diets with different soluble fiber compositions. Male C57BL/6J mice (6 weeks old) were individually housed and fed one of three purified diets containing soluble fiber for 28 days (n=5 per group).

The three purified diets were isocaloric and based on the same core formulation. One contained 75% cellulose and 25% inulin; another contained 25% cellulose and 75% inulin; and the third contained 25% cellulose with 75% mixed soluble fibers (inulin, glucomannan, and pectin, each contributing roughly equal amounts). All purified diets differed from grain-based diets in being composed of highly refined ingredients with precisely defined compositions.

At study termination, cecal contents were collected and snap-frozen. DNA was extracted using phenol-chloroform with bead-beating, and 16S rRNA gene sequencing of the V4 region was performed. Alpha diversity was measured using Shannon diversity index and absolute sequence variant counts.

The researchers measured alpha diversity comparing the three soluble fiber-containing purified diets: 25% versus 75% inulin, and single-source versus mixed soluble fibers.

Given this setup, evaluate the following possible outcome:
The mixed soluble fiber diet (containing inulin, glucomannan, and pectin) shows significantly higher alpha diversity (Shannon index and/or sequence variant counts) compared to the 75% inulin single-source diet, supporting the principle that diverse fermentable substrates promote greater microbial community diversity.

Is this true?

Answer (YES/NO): NO